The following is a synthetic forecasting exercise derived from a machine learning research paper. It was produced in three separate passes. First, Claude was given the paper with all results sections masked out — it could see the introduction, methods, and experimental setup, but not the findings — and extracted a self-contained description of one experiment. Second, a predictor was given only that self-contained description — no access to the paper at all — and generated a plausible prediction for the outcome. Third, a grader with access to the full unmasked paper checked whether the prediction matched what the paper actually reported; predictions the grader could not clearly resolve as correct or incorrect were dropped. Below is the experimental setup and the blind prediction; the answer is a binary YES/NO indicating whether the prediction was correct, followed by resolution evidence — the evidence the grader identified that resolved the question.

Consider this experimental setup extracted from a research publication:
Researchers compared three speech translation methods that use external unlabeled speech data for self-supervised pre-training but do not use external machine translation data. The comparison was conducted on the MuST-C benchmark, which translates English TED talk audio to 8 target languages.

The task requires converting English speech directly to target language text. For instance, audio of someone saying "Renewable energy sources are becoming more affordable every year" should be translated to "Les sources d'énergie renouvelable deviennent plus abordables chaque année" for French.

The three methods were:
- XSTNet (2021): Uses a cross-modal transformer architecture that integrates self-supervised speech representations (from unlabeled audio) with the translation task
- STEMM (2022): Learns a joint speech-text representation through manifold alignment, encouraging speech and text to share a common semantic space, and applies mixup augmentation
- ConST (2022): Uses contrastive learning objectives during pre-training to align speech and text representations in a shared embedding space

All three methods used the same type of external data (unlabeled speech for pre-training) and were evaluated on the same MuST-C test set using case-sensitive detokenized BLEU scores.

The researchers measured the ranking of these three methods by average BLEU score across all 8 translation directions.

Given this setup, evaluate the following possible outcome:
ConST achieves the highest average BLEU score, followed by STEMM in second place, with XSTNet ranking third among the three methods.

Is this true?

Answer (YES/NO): NO